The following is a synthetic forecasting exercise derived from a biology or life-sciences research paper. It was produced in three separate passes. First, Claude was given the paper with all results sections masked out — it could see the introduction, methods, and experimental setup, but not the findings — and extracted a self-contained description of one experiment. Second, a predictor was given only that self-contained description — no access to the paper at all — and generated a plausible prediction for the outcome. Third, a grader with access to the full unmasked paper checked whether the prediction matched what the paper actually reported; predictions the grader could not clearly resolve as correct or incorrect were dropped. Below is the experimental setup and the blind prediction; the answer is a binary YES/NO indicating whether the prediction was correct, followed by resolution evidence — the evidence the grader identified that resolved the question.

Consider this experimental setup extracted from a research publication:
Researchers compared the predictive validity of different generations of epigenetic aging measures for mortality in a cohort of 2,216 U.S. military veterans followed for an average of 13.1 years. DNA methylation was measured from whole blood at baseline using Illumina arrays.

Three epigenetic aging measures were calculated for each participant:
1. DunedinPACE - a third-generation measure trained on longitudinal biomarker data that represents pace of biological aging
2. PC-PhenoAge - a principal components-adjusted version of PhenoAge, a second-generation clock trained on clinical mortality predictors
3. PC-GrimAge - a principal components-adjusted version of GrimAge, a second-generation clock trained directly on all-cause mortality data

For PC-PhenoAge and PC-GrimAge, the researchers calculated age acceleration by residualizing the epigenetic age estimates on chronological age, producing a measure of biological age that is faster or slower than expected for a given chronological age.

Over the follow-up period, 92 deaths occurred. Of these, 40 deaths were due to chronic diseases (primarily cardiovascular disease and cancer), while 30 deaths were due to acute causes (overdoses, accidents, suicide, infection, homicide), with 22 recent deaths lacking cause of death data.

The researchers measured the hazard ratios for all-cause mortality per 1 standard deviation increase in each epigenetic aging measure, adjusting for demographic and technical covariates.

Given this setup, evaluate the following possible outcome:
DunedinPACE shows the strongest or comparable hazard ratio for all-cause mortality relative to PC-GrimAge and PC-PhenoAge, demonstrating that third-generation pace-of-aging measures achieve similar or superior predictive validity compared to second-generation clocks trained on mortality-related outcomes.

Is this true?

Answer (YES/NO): YES